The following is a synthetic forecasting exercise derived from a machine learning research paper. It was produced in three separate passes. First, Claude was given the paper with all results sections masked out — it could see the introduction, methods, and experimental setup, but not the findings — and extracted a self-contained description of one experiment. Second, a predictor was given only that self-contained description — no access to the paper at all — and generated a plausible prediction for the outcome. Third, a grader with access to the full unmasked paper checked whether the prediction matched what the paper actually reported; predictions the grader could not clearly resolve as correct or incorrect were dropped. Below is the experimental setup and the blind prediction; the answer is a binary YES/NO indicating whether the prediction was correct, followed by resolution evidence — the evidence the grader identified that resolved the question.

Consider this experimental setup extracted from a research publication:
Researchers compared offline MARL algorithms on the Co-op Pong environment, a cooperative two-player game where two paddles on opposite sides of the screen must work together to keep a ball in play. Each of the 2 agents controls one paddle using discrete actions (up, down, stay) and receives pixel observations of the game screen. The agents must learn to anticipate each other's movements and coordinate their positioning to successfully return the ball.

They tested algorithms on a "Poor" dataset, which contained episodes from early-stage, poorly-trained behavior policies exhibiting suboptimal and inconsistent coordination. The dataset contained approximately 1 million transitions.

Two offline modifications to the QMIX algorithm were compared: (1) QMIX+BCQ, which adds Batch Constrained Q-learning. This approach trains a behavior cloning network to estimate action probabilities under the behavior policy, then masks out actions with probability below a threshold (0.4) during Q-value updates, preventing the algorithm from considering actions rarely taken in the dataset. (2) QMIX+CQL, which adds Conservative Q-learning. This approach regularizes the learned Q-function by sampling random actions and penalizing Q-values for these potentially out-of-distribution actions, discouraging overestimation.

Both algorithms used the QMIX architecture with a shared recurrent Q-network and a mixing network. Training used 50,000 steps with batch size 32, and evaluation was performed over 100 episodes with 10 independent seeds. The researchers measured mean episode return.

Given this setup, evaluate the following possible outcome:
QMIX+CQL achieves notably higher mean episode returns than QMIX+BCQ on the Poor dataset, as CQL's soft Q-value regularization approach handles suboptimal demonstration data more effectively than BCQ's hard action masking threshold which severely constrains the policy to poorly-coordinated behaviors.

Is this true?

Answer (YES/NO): YES